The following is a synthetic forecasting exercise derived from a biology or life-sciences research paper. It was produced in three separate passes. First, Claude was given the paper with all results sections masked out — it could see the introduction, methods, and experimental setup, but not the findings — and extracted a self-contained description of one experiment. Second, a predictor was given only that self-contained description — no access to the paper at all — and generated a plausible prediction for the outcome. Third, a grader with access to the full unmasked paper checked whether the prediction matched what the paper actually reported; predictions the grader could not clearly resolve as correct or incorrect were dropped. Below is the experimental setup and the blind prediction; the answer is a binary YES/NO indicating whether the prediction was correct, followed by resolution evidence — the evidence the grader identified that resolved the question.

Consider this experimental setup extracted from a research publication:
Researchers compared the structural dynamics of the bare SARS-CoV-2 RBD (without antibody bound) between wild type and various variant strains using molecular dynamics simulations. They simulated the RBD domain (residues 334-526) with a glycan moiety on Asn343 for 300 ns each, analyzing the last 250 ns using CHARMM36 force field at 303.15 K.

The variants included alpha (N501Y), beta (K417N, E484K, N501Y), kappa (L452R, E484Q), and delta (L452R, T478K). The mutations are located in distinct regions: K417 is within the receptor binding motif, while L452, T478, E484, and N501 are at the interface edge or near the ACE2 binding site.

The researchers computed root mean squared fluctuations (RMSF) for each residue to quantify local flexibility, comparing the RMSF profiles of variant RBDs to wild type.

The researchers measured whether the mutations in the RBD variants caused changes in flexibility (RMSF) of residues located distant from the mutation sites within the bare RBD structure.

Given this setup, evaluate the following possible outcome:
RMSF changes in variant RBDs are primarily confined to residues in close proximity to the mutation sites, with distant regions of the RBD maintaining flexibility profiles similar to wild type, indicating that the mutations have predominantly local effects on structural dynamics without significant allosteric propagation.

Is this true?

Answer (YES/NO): NO